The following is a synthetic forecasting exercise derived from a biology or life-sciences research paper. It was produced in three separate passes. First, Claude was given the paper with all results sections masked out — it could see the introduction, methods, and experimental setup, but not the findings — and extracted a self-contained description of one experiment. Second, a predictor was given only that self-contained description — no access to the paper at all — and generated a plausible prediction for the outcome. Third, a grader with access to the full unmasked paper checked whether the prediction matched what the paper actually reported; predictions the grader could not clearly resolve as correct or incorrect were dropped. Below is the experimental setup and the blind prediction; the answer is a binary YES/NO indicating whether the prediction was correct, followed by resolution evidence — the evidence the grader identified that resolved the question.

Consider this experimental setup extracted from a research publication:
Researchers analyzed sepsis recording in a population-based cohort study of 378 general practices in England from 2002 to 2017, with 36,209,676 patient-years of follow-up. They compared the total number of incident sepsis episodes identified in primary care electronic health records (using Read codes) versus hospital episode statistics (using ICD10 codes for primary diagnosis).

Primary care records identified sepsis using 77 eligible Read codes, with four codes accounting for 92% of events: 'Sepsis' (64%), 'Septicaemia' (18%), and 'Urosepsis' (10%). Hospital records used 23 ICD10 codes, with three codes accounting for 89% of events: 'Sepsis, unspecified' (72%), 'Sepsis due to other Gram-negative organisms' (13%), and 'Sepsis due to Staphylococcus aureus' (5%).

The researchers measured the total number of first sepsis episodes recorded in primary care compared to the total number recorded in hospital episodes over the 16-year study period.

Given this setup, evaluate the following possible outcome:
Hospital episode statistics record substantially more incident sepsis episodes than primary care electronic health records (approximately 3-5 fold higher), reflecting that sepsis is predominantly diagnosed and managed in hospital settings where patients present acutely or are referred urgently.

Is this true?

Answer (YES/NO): NO